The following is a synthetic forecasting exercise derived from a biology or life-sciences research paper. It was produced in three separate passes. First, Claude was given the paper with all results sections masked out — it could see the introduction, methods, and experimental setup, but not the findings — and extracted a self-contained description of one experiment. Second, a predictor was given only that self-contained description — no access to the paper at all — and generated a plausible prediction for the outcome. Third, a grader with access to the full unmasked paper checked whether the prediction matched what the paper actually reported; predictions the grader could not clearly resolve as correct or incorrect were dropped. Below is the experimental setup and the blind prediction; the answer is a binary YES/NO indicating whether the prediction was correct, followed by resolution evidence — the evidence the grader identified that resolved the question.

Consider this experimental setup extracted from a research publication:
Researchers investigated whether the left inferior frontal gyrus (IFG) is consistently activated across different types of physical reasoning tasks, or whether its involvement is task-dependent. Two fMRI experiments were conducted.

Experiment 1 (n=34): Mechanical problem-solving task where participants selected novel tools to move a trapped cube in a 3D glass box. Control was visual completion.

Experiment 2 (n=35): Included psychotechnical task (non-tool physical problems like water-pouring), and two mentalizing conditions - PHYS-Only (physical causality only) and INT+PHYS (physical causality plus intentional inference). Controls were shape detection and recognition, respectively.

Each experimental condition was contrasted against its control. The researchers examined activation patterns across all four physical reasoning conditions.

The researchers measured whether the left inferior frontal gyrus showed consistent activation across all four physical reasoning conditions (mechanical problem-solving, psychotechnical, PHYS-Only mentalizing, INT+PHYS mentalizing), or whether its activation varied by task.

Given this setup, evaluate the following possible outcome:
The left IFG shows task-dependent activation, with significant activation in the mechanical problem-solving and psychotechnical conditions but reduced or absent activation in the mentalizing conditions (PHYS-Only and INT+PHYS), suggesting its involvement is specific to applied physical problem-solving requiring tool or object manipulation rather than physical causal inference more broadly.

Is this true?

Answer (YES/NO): YES